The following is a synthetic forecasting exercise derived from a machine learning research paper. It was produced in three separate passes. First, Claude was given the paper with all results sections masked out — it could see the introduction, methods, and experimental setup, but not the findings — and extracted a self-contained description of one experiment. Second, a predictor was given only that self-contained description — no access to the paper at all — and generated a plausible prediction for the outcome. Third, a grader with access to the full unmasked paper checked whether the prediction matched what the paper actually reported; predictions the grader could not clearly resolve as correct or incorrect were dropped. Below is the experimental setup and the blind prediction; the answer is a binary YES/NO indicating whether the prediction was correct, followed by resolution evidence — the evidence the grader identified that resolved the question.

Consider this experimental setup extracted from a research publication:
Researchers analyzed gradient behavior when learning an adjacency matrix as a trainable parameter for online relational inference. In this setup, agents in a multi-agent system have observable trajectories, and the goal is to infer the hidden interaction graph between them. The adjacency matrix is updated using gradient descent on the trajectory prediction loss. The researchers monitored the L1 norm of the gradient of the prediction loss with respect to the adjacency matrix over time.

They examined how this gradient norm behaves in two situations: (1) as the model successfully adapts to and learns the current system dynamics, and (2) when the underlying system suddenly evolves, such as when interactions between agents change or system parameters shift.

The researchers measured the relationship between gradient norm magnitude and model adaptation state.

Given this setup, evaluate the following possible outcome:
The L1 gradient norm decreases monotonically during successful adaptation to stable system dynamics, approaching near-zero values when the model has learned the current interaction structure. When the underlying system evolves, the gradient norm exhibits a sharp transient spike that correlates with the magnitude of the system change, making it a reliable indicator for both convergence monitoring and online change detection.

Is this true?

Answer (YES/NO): NO